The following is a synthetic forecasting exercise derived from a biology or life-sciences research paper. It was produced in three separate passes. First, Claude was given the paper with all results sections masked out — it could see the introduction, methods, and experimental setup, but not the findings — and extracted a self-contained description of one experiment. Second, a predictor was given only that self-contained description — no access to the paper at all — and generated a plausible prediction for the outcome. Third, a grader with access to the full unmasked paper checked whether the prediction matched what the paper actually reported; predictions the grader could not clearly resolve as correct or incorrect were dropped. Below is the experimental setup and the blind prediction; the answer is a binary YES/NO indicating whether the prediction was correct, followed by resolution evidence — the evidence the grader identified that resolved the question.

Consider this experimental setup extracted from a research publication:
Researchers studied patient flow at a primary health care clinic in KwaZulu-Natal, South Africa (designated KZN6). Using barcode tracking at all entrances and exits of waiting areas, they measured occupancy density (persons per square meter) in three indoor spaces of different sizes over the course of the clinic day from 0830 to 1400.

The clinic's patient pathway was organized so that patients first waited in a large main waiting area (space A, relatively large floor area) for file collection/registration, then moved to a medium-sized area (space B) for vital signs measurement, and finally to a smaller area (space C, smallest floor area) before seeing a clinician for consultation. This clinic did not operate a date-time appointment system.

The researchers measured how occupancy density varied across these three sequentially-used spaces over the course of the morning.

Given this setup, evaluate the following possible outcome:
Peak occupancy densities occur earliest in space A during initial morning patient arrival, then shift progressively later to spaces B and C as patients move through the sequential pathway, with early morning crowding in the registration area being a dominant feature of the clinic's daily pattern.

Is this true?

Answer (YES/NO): NO